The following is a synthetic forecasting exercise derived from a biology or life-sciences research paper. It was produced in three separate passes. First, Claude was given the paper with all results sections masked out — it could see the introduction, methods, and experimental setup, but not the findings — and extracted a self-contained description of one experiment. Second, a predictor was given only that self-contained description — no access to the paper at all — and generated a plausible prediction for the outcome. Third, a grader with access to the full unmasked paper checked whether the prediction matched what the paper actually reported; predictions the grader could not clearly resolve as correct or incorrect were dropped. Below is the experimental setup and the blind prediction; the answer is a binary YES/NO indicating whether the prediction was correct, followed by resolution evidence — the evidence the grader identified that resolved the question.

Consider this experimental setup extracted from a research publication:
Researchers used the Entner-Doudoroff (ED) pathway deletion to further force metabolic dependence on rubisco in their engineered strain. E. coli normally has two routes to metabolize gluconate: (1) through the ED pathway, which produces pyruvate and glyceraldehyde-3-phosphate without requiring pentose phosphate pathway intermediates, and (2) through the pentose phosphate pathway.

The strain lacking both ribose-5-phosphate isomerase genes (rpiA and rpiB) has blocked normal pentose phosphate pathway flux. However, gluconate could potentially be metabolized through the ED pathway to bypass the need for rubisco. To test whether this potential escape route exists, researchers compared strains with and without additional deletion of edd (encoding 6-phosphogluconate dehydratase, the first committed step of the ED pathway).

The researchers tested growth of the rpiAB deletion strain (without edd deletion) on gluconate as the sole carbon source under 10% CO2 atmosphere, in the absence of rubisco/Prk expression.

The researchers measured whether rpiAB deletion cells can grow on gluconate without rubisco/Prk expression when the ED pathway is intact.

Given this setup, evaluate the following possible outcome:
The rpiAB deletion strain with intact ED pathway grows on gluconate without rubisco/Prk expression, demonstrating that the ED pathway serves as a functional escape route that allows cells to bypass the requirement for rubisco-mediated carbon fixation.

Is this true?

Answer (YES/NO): YES